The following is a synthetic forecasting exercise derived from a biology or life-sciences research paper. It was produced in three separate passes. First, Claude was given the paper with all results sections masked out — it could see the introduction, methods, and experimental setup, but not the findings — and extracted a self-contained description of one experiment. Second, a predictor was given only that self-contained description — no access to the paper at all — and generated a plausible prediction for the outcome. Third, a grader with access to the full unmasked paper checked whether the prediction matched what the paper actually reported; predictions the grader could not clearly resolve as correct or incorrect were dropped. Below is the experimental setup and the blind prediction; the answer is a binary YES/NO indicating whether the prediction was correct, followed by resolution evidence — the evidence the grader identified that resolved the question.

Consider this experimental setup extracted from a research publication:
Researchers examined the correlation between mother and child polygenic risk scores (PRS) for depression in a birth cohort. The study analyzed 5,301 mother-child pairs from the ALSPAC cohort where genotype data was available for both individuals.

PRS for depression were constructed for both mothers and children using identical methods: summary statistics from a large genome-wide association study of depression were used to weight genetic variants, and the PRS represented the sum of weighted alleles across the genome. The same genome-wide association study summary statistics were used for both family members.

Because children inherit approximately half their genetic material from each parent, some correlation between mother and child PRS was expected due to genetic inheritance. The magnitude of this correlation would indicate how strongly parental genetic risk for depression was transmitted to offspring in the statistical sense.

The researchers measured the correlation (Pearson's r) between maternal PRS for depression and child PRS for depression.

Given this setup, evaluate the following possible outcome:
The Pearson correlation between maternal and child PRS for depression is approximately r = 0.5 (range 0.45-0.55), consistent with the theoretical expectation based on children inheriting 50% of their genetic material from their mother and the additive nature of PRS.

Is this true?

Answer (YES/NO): YES